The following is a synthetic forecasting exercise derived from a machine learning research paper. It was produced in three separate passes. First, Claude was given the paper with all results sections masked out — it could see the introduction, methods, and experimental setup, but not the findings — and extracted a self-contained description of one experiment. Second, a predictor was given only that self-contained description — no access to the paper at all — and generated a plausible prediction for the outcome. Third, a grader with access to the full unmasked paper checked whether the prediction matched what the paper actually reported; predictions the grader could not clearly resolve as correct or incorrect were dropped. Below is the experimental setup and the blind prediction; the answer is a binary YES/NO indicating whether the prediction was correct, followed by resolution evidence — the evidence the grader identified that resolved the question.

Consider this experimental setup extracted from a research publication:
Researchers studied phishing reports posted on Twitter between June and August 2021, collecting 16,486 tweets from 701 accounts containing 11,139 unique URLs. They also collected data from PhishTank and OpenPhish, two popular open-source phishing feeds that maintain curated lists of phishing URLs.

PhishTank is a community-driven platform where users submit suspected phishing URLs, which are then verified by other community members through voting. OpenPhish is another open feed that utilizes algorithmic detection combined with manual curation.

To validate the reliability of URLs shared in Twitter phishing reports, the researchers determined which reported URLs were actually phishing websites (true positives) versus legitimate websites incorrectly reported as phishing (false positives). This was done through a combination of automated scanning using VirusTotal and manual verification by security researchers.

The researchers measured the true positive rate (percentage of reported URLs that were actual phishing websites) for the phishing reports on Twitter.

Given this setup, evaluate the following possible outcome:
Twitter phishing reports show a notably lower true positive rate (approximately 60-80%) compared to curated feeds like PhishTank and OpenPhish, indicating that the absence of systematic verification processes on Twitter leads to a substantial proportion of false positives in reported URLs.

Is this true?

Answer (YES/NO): NO